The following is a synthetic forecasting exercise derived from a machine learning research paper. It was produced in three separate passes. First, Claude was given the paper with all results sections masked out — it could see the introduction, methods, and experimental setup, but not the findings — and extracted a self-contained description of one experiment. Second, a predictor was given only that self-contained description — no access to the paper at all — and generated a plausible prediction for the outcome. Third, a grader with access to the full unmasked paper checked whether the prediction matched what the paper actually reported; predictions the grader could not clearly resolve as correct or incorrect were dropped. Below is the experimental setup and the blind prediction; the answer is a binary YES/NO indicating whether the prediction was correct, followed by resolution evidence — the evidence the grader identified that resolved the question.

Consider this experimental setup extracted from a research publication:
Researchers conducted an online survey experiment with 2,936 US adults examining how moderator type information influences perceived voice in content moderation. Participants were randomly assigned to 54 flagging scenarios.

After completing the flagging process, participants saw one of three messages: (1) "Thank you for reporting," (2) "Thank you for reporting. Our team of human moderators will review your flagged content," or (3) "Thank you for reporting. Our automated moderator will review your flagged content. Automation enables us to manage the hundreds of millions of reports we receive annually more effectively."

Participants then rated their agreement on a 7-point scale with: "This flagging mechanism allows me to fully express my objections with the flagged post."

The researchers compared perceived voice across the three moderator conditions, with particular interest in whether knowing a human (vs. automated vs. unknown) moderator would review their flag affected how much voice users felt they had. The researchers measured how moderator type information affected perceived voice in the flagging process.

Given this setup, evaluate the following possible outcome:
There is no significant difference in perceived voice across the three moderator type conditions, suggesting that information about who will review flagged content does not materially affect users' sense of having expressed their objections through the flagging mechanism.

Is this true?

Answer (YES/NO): YES